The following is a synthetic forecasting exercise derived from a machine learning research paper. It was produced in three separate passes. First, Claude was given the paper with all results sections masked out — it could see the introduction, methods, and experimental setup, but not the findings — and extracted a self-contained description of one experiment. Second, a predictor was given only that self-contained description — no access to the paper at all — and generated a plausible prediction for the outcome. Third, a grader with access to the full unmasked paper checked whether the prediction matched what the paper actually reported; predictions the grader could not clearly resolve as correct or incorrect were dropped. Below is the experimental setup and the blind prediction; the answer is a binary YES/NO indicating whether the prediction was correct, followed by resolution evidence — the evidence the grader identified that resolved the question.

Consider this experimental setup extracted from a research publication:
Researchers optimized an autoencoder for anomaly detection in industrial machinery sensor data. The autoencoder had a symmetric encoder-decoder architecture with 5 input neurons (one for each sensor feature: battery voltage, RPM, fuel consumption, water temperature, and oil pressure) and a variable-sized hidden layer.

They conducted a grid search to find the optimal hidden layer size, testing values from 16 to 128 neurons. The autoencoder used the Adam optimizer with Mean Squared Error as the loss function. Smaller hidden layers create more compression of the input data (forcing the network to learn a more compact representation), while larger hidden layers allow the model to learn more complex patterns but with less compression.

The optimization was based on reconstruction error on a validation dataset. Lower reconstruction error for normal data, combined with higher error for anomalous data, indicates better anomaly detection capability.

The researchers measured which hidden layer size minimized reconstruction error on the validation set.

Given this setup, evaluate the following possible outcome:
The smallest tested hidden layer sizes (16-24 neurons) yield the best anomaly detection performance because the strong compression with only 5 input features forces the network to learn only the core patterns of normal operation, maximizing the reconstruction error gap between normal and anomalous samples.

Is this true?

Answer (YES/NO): NO